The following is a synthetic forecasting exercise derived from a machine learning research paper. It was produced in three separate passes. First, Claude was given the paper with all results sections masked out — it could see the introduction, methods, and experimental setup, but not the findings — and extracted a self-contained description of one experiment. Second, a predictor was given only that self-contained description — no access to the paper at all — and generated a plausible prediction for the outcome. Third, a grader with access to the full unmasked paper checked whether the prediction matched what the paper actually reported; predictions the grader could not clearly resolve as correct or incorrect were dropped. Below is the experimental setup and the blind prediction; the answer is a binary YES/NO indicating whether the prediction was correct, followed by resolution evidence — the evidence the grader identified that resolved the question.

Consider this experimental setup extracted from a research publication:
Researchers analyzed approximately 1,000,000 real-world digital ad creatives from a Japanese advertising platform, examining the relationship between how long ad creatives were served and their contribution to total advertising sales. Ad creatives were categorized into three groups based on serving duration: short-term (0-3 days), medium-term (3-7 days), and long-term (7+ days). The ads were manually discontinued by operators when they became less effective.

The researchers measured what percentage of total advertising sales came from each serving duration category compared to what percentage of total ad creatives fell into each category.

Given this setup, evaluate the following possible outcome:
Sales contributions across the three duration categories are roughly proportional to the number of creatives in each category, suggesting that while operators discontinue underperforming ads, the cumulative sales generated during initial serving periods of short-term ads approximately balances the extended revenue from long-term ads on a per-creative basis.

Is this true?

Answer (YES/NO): NO